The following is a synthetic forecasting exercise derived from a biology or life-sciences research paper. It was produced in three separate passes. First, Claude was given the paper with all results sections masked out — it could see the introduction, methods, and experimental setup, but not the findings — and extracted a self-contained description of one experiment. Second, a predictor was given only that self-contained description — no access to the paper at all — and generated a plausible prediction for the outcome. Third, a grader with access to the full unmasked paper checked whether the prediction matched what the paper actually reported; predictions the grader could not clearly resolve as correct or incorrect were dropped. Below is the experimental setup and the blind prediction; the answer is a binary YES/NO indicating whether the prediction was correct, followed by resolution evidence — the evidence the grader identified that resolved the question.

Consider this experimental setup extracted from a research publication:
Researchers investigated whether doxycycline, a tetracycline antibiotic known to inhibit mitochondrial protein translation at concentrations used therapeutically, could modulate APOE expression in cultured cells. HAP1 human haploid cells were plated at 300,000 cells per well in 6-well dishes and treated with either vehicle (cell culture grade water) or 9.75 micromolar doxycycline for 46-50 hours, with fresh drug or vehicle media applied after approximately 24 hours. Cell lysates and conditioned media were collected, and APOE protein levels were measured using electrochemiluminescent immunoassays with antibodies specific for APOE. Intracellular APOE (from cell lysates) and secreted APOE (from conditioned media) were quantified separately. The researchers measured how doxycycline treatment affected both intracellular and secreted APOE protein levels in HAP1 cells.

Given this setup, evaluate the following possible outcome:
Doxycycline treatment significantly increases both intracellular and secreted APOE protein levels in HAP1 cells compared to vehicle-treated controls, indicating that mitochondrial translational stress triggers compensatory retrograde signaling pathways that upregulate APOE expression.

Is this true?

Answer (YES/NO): NO